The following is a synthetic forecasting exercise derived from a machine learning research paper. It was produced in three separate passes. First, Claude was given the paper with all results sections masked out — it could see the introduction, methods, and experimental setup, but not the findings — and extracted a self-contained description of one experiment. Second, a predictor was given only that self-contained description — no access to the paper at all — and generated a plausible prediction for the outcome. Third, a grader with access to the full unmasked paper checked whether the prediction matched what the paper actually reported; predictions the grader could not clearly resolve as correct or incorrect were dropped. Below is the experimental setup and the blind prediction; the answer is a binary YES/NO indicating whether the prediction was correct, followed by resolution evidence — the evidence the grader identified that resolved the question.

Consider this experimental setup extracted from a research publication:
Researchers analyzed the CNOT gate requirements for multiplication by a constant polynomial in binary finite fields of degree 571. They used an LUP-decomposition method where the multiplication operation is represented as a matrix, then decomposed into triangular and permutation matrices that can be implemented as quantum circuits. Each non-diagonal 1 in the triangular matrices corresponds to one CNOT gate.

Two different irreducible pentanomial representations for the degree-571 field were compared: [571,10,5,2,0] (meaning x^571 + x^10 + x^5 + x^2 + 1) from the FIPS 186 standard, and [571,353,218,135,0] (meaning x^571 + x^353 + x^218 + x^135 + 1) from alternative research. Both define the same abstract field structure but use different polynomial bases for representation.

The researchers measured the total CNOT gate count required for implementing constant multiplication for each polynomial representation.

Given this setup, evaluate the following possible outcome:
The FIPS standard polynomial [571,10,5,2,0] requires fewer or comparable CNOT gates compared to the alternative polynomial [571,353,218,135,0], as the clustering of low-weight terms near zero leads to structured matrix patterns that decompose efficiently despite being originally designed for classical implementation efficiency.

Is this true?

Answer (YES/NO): YES